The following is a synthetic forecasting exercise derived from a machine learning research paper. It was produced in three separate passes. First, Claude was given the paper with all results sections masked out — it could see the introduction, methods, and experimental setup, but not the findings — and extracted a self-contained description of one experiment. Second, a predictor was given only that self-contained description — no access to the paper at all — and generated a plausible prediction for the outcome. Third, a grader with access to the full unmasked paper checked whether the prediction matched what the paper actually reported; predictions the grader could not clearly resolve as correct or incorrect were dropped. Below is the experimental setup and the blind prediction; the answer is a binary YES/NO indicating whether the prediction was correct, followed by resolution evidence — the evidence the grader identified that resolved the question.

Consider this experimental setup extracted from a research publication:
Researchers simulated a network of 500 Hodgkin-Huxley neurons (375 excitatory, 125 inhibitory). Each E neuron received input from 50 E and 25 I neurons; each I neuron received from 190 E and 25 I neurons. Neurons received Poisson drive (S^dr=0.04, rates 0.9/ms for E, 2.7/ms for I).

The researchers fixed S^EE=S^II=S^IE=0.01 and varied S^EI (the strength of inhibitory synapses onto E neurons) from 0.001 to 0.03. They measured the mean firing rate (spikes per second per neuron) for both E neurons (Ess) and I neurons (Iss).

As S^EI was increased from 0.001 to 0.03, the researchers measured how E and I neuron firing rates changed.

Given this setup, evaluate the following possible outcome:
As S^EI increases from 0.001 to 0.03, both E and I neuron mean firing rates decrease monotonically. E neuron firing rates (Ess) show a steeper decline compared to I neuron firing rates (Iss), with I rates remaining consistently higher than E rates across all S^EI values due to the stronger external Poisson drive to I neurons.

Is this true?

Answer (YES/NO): NO